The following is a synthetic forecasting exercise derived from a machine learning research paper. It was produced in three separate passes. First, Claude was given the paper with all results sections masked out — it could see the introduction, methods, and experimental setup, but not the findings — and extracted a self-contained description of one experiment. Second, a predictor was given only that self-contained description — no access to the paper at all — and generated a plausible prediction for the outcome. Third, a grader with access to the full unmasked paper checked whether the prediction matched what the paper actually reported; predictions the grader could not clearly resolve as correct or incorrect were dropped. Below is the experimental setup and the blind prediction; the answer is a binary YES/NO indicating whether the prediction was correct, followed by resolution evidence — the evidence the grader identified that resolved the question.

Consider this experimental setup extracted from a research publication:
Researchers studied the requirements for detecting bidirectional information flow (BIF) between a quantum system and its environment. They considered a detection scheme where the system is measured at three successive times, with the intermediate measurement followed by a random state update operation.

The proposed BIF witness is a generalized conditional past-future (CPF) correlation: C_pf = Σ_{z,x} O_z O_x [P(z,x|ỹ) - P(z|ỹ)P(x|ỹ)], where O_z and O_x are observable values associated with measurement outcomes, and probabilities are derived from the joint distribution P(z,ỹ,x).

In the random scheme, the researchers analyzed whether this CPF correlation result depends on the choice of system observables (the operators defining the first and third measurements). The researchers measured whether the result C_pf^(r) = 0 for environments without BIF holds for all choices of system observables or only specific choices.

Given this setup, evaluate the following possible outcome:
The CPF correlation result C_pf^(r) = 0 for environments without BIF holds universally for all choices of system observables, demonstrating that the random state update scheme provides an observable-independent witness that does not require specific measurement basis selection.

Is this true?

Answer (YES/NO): YES